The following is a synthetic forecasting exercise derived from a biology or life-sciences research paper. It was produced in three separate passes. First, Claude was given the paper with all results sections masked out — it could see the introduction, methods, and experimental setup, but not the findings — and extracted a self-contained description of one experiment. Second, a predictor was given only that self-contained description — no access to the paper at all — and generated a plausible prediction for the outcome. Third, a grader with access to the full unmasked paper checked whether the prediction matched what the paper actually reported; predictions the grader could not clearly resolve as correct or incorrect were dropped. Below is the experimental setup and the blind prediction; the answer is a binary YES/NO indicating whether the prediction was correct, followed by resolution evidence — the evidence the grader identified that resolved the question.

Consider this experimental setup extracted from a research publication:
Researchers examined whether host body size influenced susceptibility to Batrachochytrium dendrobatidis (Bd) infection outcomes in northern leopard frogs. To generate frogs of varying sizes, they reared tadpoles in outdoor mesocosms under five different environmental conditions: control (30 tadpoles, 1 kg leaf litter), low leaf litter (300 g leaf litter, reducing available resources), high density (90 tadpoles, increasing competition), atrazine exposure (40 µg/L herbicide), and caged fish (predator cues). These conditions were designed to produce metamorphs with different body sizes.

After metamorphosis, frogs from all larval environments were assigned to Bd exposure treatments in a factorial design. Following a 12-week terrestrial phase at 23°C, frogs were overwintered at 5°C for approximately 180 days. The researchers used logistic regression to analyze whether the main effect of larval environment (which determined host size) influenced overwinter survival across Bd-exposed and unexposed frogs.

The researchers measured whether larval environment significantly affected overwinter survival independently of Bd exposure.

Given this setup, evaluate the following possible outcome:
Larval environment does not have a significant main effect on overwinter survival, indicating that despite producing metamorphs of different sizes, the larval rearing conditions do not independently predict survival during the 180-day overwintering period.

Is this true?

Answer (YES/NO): NO